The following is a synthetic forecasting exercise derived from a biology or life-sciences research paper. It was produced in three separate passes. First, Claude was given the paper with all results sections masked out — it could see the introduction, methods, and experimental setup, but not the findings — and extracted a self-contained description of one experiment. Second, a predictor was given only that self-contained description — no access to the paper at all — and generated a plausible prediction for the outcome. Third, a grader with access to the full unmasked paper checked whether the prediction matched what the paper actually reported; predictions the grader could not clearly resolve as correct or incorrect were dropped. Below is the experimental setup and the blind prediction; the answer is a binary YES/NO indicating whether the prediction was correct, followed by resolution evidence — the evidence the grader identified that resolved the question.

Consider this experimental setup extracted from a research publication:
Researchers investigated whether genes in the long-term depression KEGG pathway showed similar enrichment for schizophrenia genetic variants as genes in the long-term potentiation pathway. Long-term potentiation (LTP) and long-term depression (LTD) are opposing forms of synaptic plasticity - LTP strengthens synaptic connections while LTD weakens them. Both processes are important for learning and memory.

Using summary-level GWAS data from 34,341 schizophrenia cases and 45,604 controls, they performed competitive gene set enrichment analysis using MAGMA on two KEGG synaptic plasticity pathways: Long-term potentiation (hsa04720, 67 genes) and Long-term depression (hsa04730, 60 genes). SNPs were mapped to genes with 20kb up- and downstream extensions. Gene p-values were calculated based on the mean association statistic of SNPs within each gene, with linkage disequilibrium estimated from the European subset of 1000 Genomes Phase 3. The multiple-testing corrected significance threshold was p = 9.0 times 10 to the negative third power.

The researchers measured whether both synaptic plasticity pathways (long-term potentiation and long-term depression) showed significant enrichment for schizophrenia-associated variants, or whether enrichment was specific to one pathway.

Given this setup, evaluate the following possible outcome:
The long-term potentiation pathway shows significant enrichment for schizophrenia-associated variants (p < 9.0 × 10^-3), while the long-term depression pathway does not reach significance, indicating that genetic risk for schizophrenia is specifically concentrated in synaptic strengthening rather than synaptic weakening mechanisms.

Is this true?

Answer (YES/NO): YES